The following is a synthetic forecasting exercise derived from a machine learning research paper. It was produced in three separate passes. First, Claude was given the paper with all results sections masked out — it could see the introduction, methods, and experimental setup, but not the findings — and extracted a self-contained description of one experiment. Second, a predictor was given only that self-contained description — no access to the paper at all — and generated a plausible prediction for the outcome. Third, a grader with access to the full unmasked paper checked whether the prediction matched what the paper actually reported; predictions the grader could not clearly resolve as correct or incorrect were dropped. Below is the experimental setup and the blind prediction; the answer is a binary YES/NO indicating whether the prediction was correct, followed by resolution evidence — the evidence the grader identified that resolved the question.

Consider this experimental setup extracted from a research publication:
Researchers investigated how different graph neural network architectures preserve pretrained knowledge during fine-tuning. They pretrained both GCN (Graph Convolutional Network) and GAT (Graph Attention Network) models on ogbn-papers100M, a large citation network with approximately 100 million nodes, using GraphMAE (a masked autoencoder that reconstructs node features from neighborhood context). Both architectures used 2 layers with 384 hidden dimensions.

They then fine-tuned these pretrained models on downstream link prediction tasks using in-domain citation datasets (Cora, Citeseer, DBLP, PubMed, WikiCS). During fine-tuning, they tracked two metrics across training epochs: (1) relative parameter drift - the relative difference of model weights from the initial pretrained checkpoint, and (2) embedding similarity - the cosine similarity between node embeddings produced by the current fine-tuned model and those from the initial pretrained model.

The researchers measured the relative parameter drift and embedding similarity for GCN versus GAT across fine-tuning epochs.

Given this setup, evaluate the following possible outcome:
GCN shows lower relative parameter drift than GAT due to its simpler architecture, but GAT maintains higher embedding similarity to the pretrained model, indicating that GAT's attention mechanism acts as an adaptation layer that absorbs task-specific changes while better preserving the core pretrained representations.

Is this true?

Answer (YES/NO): NO